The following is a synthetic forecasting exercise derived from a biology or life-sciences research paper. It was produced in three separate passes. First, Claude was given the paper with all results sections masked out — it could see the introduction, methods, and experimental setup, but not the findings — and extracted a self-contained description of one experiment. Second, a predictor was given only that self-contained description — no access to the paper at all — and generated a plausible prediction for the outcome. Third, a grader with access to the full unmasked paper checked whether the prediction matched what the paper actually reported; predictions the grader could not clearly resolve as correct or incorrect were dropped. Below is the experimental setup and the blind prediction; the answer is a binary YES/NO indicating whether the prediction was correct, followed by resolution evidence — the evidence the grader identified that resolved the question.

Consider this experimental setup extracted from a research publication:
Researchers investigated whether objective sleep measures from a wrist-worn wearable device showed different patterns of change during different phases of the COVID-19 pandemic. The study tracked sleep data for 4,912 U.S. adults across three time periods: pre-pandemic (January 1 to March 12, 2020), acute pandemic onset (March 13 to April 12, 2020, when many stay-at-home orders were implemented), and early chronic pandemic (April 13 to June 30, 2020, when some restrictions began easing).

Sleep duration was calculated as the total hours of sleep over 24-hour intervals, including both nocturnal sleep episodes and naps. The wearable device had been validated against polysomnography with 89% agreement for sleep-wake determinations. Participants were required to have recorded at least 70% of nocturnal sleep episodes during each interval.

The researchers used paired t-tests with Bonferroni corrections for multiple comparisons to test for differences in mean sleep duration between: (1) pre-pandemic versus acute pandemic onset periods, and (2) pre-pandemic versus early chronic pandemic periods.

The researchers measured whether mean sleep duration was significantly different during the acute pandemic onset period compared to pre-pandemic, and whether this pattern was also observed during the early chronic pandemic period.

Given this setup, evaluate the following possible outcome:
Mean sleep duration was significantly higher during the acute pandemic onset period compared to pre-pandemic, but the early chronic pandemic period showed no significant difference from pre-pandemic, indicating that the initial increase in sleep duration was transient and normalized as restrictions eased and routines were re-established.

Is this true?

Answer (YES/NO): NO